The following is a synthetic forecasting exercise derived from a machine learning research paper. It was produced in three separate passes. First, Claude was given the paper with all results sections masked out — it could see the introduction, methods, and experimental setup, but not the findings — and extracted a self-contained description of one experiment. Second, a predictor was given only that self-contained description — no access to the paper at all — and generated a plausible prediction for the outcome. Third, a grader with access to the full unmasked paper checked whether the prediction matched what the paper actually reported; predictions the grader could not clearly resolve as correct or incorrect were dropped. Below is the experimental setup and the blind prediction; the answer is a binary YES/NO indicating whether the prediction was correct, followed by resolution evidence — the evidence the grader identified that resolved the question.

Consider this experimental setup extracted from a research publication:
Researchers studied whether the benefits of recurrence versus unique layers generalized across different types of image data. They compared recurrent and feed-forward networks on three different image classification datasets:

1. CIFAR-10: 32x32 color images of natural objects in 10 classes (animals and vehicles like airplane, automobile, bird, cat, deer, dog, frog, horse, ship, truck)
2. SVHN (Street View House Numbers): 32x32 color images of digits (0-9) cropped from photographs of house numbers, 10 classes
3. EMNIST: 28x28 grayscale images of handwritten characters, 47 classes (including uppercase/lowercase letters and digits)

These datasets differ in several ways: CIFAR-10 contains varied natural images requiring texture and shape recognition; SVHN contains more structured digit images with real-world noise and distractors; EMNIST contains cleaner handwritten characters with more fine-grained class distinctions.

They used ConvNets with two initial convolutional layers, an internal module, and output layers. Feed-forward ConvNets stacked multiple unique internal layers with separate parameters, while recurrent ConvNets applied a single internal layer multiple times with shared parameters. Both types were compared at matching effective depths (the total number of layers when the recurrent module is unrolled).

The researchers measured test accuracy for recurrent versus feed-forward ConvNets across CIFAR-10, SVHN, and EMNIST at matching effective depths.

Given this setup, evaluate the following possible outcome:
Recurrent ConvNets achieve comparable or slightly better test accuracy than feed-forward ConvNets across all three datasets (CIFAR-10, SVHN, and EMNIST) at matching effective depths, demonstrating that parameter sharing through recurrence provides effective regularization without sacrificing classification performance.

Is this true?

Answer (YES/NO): YES